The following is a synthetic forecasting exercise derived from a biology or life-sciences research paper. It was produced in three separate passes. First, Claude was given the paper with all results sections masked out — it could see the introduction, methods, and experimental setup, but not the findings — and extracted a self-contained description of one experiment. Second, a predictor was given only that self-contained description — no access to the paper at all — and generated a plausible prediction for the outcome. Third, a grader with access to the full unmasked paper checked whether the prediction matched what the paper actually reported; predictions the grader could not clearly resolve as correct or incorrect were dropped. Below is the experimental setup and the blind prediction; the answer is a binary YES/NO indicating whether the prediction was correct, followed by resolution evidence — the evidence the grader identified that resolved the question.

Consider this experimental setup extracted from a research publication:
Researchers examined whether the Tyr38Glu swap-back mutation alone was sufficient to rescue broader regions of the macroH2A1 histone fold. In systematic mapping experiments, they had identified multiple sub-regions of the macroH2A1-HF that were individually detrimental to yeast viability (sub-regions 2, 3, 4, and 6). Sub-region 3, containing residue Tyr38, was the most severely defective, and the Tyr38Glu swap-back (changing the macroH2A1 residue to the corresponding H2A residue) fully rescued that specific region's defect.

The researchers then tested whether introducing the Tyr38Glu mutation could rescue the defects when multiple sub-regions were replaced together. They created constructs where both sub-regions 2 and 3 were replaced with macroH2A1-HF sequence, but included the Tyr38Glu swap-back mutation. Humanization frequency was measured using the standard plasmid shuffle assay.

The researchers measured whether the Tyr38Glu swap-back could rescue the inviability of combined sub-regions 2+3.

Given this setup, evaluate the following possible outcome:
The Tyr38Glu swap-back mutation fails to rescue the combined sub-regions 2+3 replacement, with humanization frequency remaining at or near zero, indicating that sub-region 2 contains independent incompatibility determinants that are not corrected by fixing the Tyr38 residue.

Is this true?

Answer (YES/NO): NO